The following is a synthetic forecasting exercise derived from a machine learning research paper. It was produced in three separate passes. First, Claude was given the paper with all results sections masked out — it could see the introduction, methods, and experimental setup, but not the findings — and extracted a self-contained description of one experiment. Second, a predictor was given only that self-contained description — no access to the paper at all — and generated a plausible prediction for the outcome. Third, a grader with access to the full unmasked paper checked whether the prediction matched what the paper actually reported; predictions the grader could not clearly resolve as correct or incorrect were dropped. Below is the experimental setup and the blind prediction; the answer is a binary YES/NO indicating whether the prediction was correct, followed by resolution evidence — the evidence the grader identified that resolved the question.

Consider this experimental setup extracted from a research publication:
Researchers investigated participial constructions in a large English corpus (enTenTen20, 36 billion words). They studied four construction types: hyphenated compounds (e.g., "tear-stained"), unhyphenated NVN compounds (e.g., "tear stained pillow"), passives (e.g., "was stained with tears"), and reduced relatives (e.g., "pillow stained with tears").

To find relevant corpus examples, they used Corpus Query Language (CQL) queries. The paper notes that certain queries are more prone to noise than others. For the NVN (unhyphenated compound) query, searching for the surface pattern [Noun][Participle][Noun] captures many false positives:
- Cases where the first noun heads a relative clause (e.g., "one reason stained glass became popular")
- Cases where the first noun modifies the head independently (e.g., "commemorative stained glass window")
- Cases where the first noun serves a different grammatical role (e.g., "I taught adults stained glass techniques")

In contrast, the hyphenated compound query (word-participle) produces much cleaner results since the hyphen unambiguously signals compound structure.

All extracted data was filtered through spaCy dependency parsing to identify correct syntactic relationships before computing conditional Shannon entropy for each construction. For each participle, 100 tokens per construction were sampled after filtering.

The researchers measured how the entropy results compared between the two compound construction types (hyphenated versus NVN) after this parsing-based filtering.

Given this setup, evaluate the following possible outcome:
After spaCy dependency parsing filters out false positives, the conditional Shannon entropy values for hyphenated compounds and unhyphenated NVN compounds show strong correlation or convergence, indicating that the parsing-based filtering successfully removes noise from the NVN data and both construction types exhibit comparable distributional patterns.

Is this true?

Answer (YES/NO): NO